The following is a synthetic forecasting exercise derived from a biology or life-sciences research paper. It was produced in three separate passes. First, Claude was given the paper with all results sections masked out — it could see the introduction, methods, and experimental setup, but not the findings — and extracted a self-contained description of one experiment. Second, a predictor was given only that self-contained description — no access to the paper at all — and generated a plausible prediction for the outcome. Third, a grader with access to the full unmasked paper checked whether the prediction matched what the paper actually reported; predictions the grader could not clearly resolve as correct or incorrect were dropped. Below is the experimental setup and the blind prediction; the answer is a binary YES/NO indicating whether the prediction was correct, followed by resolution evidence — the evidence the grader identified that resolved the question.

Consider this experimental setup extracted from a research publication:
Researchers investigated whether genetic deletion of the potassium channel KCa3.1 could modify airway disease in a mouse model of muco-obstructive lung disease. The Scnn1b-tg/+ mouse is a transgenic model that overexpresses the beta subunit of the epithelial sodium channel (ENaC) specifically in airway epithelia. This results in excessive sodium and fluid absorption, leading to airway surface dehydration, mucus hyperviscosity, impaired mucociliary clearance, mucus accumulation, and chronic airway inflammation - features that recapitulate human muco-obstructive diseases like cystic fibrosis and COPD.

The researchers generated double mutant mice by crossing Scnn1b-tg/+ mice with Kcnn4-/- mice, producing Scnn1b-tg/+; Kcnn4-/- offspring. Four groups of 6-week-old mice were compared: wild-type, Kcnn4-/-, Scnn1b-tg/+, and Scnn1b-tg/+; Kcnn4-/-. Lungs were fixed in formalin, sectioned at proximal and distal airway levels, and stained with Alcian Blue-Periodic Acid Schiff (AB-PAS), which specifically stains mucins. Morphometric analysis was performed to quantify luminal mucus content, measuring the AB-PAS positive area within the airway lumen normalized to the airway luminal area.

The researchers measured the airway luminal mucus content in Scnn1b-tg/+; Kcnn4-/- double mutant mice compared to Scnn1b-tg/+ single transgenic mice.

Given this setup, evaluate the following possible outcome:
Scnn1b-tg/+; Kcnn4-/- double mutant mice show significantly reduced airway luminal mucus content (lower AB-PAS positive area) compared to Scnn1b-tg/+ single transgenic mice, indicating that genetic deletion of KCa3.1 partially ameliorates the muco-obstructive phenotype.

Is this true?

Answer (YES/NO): NO